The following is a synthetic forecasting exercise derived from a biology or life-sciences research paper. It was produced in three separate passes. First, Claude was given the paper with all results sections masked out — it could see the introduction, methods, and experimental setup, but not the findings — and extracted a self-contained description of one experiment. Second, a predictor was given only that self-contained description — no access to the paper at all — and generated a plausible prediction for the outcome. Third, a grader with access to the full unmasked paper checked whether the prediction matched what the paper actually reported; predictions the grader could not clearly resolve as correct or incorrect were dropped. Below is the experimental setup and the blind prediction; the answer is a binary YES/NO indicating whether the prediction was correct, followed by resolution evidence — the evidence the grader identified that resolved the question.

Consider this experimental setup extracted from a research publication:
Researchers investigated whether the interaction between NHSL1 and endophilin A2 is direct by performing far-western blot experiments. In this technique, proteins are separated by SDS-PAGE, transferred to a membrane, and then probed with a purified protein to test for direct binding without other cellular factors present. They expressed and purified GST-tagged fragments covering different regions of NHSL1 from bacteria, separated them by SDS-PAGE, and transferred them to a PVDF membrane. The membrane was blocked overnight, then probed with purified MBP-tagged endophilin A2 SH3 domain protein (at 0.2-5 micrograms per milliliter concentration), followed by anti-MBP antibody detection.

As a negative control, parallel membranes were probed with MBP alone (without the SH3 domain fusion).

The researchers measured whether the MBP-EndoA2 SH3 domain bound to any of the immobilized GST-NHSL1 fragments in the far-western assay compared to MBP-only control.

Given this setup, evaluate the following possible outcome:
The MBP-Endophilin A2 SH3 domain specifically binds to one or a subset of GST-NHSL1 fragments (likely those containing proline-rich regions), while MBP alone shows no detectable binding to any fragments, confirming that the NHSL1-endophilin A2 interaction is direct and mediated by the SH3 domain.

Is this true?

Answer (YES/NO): YES